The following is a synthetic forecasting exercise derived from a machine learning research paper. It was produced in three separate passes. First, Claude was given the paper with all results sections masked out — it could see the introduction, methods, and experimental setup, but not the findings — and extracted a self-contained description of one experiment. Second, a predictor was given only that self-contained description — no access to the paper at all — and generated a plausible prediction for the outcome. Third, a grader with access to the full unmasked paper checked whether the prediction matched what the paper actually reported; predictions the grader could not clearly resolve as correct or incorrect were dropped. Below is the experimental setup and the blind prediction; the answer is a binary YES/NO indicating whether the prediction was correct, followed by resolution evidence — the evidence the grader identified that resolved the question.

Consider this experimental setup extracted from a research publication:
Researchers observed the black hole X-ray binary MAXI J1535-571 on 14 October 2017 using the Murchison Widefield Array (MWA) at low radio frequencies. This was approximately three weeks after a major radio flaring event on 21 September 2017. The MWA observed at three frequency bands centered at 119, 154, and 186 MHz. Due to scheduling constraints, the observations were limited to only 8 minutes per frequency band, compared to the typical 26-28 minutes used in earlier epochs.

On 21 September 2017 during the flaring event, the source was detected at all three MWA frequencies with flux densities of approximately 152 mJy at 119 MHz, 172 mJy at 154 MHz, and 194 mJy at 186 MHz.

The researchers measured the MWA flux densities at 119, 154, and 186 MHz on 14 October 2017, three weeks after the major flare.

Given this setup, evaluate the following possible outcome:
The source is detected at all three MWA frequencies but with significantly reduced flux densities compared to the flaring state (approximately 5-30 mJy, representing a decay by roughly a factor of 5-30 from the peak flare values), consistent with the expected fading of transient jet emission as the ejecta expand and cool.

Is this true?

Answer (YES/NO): NO